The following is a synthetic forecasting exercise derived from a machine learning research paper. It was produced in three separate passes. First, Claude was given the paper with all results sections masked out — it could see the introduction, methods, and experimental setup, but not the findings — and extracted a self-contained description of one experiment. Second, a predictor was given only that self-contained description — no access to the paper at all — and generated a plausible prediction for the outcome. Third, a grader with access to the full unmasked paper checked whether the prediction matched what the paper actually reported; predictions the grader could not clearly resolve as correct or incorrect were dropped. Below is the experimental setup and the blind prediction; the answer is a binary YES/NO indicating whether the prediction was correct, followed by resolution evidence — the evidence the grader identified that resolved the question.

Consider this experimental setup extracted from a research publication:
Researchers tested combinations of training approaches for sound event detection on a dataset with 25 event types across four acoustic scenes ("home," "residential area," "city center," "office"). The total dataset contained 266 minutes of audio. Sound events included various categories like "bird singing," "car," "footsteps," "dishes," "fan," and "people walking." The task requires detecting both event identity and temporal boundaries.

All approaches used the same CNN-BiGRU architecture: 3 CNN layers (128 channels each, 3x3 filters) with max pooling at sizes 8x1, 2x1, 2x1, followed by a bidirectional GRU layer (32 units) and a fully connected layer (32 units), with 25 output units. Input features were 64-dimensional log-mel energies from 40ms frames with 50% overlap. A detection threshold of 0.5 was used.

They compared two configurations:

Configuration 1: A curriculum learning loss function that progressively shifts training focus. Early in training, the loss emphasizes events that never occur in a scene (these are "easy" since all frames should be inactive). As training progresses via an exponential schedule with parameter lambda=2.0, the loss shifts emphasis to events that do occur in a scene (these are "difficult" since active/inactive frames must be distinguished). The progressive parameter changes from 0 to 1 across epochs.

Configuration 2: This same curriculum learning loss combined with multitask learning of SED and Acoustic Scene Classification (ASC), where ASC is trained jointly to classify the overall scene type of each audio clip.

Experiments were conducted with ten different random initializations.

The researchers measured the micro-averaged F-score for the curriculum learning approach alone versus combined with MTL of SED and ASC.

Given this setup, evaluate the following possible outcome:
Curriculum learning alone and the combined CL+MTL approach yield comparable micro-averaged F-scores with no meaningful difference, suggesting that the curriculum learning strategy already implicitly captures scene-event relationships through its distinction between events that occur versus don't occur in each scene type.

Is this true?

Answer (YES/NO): YES